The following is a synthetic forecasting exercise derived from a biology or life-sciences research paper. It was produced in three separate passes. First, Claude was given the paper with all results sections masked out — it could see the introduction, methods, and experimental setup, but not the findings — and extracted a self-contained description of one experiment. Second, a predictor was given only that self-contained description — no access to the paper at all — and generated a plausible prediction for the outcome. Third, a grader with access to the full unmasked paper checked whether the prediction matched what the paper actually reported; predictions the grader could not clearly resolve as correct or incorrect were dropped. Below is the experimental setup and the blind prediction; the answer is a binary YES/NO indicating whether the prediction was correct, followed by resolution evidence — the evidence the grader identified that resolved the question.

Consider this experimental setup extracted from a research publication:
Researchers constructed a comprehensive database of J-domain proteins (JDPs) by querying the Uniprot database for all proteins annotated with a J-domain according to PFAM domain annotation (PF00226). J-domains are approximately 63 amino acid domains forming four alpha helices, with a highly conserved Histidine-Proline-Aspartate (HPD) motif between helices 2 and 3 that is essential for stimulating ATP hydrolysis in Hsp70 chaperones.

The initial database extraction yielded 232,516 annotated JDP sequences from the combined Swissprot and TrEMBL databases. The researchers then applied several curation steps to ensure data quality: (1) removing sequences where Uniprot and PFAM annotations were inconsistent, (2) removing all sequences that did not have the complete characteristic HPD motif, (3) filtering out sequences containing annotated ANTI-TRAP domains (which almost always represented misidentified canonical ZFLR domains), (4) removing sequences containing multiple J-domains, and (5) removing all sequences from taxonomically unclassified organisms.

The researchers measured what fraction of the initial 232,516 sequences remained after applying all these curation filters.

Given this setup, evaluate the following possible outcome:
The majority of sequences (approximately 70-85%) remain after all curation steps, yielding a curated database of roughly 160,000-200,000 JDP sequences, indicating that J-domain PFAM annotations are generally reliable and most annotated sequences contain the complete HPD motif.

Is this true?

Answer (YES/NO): NO